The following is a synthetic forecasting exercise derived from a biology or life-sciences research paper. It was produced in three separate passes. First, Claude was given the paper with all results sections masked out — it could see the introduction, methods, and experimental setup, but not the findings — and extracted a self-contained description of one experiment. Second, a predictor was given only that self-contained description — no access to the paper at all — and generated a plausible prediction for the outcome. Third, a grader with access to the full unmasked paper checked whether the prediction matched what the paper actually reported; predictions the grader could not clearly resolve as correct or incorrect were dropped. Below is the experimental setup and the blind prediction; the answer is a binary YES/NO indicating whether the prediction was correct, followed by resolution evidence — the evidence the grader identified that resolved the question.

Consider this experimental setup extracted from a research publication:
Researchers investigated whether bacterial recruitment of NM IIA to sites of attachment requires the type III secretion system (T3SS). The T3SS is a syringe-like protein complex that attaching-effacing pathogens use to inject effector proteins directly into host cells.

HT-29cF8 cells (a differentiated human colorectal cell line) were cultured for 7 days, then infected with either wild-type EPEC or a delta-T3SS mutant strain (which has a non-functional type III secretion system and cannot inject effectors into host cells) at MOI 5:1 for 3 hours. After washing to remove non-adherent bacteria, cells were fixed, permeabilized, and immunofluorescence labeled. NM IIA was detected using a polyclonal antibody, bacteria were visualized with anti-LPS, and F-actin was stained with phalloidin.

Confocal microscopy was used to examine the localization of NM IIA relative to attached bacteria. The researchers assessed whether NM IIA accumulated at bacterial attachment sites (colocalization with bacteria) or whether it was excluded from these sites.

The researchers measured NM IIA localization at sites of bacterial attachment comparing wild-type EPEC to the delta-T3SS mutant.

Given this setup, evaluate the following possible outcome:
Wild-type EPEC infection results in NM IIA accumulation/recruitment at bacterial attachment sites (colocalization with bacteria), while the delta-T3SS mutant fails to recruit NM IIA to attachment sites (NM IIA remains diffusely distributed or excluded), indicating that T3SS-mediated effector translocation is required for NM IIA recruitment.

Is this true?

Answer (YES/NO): NO